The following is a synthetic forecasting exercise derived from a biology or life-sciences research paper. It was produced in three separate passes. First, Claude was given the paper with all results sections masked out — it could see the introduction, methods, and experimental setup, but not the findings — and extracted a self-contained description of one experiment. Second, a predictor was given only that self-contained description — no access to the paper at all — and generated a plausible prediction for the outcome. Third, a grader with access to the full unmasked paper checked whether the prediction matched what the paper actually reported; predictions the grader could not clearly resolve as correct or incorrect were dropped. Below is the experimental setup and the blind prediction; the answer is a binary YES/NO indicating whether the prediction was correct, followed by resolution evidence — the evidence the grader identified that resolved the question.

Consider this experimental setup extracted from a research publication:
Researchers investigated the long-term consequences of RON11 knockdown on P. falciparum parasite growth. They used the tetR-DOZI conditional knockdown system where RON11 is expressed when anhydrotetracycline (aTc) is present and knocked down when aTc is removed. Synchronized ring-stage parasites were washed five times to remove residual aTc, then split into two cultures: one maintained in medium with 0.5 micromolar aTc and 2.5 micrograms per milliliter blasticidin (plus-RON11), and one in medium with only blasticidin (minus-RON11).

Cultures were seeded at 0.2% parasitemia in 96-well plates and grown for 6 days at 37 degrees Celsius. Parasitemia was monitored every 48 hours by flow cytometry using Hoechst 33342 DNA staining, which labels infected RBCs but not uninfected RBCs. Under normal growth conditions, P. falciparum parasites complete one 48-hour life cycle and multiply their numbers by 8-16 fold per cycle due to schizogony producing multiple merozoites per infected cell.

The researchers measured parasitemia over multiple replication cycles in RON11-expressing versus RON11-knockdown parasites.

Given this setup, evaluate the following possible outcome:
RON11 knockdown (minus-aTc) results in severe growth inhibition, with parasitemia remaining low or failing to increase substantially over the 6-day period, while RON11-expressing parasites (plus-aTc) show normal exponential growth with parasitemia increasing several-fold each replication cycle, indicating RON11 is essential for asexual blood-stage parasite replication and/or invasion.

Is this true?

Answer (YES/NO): YES